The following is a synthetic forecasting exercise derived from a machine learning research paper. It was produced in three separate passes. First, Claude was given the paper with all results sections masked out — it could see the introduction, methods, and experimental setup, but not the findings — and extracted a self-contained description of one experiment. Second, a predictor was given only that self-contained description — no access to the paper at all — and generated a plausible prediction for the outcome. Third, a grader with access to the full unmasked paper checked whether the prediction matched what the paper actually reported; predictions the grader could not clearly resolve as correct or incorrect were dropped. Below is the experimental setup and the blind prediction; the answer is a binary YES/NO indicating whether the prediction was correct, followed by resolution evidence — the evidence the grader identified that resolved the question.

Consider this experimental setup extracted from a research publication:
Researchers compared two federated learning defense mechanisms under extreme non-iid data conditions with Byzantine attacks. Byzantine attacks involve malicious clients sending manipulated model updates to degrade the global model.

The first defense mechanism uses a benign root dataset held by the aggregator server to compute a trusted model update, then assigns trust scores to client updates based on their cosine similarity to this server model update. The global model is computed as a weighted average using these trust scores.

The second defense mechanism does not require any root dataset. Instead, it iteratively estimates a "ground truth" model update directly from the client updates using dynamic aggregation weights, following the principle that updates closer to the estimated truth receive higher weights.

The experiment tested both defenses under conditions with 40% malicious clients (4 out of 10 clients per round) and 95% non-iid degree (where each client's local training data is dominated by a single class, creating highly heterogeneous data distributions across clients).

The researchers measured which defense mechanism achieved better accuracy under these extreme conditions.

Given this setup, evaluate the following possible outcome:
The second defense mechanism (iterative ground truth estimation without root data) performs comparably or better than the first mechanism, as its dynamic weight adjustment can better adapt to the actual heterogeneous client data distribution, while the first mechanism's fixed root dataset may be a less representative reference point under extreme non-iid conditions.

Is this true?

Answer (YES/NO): NO